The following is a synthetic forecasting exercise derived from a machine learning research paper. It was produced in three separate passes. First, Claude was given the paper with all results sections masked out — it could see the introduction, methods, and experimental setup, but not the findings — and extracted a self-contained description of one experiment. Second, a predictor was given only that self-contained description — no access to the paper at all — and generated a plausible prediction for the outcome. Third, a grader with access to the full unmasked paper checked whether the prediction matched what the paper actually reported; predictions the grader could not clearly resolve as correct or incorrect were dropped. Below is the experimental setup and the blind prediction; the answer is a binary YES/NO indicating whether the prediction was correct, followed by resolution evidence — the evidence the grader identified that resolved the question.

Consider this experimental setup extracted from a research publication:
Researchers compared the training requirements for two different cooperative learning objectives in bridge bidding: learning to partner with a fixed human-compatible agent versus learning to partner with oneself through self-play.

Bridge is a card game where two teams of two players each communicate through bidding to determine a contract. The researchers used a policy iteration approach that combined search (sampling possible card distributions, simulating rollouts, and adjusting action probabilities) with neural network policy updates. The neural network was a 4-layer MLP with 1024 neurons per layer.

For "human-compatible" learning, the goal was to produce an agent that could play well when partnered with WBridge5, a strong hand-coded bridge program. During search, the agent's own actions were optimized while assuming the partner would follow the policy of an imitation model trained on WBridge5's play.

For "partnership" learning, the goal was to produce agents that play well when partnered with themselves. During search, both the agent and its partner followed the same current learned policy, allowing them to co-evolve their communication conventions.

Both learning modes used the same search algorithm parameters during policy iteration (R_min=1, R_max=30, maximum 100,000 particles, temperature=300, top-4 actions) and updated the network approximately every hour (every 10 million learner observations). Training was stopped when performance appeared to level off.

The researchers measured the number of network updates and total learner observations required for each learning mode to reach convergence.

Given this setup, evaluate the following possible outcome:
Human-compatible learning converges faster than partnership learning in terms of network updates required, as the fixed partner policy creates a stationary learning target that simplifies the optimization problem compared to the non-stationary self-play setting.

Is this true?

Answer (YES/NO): YES